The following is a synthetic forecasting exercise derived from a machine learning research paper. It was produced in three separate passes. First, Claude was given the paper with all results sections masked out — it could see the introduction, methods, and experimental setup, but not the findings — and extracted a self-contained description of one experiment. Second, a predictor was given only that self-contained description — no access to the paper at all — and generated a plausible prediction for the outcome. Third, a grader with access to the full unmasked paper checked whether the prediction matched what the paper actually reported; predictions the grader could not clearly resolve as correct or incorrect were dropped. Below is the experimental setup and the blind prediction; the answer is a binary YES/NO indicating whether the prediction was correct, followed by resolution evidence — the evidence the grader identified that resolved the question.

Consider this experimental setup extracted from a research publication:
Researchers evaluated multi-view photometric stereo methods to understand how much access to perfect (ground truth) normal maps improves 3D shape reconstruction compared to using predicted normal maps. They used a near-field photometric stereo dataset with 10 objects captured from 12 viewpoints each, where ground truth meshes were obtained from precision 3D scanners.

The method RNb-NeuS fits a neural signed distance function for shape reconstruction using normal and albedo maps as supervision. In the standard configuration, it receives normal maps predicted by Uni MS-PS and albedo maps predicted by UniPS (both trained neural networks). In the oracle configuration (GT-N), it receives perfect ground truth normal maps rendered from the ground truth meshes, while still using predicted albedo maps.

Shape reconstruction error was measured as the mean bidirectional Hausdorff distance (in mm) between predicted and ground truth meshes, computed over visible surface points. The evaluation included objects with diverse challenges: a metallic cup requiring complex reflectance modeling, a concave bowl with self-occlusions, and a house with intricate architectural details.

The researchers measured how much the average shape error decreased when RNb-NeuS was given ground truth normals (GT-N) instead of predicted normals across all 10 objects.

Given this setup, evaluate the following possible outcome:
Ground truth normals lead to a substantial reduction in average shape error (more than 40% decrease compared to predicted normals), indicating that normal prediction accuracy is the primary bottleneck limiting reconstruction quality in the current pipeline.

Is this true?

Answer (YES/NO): YES